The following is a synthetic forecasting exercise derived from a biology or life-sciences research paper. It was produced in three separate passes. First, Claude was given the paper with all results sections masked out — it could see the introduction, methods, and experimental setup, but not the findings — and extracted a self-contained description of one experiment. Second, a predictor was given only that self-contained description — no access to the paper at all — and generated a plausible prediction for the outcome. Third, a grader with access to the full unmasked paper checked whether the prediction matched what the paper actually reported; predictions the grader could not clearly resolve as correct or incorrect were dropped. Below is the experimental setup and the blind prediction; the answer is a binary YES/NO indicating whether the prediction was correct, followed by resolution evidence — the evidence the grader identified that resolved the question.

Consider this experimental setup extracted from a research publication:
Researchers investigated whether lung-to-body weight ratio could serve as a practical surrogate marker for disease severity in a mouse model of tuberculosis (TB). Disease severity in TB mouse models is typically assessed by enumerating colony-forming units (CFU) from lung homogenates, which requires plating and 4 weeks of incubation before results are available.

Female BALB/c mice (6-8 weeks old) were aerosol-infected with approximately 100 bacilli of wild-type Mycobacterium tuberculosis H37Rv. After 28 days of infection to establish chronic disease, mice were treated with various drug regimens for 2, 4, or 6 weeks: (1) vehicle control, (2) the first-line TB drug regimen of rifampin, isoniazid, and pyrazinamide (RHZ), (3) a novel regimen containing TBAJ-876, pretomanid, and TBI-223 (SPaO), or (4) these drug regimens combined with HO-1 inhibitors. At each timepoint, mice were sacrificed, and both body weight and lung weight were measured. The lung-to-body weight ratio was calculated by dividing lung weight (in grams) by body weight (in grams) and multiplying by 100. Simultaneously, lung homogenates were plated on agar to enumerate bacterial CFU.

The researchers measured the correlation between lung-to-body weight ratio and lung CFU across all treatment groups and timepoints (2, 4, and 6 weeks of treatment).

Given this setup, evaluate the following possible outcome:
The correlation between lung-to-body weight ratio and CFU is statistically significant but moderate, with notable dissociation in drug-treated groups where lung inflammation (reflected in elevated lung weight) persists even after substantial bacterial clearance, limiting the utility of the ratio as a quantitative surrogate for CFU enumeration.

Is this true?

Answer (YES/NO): NO